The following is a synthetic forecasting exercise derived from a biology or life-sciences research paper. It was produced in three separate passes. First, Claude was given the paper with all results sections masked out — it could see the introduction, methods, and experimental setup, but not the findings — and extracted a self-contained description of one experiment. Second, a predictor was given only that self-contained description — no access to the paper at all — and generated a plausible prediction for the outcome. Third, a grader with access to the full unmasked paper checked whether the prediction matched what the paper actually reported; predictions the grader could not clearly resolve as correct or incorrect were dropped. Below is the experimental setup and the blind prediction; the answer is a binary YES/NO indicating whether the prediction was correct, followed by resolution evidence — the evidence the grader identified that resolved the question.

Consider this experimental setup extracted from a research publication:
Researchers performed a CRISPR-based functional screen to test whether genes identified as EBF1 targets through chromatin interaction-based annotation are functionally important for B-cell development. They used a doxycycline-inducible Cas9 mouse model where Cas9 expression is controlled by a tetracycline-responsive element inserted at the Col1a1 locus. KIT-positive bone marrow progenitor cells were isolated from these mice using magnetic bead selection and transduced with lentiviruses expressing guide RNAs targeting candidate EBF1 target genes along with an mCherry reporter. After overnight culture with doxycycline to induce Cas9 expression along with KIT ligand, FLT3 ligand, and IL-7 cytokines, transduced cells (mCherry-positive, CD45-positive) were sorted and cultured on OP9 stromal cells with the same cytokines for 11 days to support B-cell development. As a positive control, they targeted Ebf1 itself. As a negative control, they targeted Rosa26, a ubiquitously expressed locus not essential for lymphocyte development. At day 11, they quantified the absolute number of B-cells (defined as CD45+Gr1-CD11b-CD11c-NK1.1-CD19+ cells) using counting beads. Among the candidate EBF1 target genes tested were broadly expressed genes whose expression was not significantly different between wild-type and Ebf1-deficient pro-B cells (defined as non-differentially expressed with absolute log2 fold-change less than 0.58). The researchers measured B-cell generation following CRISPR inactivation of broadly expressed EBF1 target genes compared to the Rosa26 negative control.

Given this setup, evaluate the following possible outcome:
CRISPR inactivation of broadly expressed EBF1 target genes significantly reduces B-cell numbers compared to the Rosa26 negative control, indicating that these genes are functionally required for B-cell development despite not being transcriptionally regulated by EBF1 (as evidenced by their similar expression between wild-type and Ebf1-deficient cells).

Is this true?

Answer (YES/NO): YES